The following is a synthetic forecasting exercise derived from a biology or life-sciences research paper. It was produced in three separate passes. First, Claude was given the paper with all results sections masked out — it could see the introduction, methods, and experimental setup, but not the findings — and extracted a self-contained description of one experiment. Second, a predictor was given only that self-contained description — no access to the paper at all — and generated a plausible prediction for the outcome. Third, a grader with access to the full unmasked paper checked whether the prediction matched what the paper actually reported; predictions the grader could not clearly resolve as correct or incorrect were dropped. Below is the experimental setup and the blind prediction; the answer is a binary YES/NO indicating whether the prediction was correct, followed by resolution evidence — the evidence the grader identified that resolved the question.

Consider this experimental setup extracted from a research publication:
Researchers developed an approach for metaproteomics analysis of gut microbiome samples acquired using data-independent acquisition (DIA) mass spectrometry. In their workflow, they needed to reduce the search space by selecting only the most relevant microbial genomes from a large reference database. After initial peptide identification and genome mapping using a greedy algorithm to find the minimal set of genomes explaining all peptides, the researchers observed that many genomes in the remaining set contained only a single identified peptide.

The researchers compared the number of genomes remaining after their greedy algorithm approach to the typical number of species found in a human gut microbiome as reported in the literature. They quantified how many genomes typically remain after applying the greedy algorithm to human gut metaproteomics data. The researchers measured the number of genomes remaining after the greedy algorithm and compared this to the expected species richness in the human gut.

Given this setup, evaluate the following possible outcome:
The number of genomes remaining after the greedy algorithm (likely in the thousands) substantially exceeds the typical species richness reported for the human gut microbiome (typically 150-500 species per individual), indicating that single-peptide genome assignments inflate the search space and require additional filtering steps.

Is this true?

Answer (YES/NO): YES